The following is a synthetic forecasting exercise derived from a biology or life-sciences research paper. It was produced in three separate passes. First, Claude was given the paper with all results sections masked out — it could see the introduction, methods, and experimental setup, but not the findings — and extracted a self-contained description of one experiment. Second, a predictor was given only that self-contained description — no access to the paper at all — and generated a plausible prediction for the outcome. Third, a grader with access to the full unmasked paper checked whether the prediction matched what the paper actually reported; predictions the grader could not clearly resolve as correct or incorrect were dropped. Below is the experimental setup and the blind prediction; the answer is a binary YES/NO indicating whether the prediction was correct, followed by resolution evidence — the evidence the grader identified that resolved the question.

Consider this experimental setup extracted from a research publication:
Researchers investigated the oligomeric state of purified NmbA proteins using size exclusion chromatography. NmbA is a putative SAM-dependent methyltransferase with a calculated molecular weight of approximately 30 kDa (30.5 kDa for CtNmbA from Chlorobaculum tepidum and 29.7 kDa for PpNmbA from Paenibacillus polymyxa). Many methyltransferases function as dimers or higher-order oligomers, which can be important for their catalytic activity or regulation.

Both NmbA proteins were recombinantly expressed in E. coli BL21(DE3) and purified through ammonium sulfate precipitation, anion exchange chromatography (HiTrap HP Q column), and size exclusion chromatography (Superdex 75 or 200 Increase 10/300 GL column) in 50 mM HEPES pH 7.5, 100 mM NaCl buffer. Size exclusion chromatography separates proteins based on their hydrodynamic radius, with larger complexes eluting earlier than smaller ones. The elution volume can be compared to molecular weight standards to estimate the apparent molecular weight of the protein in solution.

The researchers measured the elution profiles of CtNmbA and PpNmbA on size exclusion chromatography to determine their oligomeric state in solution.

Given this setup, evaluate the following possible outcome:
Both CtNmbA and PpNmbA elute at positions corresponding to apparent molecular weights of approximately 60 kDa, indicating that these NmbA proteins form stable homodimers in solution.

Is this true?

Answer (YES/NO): NO